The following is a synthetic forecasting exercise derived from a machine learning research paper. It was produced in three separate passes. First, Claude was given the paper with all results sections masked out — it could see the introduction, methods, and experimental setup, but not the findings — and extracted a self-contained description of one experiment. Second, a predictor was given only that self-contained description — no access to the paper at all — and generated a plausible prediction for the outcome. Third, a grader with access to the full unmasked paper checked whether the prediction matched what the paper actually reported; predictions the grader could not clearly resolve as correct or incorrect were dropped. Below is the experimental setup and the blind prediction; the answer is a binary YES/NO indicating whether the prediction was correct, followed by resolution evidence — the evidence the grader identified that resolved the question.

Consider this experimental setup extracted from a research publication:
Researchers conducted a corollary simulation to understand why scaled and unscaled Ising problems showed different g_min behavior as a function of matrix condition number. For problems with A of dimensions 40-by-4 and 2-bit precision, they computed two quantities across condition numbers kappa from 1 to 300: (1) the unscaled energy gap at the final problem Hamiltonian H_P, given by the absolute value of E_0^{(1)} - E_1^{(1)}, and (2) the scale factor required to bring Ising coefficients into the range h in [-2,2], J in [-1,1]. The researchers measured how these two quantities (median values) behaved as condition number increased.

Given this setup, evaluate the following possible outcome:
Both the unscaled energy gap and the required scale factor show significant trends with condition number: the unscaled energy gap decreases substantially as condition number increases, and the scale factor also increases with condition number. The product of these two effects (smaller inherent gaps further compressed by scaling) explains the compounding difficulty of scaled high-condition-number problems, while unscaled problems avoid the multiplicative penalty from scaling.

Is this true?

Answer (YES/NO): NO